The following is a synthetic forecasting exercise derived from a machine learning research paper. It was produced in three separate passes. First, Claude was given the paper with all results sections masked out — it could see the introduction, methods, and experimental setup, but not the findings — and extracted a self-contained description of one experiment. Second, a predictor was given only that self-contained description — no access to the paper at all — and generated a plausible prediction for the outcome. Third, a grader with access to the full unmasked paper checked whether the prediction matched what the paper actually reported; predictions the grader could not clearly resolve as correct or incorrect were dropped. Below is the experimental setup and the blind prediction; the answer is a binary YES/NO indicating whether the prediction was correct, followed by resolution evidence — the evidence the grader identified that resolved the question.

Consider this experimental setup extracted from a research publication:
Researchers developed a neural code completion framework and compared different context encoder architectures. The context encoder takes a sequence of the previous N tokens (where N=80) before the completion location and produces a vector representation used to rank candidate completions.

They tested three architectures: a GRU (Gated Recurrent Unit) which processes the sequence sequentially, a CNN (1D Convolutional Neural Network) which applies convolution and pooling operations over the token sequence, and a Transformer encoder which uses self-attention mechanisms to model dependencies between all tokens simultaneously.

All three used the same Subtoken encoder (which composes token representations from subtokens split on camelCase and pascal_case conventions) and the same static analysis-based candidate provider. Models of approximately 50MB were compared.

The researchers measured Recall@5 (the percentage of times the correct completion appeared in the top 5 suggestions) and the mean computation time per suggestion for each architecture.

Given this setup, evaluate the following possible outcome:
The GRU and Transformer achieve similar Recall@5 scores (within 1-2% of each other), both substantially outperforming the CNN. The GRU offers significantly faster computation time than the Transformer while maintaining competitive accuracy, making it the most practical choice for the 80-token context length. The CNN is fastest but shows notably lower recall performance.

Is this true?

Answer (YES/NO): NO